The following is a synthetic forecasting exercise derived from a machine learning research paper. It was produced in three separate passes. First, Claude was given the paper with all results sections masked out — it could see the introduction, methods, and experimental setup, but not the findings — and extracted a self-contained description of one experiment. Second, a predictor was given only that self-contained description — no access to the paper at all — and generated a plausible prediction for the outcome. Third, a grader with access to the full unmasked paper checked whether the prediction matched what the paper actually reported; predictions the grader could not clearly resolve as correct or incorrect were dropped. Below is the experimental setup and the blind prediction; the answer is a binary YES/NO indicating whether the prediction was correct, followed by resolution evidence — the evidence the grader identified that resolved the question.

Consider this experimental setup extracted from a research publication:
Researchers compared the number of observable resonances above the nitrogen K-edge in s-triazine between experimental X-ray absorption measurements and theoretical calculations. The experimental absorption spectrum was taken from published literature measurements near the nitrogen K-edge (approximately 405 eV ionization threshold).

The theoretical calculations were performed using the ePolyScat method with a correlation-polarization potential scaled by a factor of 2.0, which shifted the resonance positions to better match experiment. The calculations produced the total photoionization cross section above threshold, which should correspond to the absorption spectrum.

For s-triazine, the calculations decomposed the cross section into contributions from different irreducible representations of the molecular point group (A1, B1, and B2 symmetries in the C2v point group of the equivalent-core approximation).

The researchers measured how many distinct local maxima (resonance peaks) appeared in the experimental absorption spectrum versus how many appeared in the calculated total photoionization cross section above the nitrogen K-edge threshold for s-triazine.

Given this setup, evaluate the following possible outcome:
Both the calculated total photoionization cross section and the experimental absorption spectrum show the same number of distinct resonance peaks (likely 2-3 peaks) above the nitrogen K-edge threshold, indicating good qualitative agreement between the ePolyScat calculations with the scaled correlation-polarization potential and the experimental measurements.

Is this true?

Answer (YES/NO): NO